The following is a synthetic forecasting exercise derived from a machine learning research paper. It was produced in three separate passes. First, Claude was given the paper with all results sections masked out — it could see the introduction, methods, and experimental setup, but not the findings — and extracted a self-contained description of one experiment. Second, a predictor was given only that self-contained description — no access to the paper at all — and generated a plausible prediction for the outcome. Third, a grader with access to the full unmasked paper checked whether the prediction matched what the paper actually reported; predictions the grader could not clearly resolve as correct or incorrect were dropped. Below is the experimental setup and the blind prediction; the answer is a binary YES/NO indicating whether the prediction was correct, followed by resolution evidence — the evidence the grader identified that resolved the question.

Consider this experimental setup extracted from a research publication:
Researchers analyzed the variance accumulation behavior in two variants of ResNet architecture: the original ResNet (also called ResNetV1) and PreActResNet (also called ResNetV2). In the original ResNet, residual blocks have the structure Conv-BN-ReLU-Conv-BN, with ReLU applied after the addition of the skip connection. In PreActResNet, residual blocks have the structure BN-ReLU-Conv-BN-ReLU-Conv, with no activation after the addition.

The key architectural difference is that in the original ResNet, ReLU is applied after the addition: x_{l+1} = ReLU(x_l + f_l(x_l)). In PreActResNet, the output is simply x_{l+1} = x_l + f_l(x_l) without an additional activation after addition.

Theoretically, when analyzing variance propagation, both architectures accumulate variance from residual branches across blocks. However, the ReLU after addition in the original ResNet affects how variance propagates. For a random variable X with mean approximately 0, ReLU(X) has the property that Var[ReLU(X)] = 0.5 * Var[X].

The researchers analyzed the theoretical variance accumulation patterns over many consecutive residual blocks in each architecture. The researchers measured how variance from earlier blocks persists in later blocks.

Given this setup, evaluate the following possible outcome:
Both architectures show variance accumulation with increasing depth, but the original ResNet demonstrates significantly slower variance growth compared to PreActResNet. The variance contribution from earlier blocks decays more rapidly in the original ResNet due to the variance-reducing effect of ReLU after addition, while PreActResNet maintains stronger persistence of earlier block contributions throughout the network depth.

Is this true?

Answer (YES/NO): NO